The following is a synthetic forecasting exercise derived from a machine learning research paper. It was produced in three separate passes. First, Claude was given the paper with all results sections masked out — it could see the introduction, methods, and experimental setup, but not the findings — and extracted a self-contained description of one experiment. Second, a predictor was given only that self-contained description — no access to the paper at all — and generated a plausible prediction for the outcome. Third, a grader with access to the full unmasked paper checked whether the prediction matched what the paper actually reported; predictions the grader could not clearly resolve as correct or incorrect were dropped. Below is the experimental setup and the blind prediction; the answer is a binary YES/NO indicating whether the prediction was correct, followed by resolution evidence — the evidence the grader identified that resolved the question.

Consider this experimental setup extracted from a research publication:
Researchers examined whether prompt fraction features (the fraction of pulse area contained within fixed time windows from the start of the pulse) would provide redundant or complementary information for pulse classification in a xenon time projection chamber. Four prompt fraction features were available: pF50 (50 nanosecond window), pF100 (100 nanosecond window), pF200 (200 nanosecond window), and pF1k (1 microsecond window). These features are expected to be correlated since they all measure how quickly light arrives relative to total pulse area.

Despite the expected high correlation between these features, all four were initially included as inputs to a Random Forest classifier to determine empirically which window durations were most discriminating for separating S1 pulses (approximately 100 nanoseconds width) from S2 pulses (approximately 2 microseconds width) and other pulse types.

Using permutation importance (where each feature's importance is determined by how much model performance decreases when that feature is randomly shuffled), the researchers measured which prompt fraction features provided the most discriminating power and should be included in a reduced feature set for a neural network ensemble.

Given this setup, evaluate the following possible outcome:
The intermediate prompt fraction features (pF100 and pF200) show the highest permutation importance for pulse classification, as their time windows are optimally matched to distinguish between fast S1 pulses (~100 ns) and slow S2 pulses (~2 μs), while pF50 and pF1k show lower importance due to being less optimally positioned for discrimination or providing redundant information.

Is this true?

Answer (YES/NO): YES